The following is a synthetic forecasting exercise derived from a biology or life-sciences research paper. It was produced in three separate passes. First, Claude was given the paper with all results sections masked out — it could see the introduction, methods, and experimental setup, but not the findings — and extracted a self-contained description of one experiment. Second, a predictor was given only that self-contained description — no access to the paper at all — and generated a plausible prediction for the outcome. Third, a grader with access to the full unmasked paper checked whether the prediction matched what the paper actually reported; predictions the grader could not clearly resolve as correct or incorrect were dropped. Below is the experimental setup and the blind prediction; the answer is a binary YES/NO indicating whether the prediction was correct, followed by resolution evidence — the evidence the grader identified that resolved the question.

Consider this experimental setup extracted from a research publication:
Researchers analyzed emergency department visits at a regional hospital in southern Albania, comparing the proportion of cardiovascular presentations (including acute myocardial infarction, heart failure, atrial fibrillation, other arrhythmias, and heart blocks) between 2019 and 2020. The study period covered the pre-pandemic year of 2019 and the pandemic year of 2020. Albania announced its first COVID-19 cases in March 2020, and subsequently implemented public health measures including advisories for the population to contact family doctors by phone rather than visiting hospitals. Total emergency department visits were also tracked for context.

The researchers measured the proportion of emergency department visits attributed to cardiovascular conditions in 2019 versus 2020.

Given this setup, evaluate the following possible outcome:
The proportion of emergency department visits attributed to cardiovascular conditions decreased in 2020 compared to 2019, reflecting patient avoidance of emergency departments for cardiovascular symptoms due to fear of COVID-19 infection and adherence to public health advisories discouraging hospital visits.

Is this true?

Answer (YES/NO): NO